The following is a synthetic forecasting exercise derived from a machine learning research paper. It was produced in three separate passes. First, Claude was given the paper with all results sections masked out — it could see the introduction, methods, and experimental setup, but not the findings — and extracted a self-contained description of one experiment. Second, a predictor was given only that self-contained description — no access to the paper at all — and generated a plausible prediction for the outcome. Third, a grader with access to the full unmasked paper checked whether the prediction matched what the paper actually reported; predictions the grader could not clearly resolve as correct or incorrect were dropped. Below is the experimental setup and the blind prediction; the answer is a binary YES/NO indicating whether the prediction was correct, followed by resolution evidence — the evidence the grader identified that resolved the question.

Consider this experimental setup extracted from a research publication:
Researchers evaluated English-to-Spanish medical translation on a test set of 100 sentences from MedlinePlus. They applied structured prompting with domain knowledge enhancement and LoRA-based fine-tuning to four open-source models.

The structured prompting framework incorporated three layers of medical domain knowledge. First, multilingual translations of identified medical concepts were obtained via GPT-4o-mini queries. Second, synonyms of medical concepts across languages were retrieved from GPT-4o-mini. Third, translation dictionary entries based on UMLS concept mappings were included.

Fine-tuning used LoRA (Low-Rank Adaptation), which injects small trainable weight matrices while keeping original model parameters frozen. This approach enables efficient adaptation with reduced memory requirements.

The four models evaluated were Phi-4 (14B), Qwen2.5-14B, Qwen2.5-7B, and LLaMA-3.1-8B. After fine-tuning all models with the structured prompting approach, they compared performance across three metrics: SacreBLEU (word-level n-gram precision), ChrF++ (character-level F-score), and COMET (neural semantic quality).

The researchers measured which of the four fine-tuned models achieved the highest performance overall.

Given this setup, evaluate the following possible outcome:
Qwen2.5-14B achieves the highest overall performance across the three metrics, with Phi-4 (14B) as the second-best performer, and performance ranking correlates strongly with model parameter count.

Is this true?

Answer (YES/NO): NO